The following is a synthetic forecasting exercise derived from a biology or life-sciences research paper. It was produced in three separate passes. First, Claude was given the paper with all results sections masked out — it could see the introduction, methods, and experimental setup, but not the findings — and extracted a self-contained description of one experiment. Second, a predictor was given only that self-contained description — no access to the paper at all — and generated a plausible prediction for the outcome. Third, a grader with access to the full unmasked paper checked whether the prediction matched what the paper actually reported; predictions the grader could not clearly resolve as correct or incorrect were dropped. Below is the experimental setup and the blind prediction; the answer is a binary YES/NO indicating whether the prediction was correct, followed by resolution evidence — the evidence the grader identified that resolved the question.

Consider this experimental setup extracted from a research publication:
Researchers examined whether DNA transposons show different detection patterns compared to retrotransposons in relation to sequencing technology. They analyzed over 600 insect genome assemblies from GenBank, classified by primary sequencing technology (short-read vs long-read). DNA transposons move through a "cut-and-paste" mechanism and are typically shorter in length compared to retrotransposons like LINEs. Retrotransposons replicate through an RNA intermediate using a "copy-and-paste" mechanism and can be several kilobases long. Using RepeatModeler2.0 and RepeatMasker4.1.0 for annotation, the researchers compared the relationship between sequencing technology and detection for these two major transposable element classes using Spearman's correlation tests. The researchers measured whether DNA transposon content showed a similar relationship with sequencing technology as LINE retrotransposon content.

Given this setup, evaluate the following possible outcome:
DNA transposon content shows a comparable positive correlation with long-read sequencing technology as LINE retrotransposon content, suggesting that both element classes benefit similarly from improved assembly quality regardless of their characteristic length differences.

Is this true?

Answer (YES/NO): NO